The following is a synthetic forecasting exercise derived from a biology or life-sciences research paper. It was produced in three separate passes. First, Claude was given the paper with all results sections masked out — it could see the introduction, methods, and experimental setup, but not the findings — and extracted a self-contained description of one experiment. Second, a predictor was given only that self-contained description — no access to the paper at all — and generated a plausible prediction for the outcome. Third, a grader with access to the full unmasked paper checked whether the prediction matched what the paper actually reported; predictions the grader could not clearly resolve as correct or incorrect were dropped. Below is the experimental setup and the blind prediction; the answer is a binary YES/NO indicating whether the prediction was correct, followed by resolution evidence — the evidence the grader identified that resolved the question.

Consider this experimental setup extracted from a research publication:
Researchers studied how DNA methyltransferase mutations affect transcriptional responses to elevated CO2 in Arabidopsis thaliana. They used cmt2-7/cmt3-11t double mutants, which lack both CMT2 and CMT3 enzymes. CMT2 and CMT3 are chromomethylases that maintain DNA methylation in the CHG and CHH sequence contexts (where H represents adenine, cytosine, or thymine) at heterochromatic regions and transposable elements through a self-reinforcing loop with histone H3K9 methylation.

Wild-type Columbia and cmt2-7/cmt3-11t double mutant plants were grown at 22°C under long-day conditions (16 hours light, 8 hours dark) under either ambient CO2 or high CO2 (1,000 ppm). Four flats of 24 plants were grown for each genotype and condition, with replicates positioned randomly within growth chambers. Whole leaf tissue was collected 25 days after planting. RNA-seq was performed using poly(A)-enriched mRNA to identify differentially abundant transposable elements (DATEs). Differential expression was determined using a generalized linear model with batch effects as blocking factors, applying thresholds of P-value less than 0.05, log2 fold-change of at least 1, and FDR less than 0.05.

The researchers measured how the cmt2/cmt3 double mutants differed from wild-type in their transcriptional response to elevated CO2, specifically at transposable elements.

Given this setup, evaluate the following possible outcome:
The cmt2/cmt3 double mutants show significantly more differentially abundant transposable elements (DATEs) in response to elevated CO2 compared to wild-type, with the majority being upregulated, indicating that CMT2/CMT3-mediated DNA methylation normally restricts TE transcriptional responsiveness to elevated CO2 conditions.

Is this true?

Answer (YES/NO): NO